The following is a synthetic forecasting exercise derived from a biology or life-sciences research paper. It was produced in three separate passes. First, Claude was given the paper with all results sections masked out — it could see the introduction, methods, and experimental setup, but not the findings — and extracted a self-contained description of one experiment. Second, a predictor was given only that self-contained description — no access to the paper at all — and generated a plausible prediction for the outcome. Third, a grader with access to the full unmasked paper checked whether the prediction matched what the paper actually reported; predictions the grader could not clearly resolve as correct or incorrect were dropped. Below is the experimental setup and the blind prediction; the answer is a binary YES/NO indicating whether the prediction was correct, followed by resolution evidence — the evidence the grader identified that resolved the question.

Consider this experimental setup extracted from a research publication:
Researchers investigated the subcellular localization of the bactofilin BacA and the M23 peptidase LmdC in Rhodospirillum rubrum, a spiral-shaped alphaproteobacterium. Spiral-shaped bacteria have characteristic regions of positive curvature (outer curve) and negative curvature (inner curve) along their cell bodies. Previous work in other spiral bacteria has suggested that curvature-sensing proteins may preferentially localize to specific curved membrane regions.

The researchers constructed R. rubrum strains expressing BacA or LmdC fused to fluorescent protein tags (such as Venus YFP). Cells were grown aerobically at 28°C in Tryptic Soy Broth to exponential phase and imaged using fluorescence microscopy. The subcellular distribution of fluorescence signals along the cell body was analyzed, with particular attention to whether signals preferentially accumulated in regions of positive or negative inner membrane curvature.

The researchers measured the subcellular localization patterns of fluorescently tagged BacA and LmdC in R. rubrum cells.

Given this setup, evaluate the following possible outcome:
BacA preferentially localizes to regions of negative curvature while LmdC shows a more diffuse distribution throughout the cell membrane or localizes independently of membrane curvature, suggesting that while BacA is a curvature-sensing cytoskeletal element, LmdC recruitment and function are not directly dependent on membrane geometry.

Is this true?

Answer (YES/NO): NO